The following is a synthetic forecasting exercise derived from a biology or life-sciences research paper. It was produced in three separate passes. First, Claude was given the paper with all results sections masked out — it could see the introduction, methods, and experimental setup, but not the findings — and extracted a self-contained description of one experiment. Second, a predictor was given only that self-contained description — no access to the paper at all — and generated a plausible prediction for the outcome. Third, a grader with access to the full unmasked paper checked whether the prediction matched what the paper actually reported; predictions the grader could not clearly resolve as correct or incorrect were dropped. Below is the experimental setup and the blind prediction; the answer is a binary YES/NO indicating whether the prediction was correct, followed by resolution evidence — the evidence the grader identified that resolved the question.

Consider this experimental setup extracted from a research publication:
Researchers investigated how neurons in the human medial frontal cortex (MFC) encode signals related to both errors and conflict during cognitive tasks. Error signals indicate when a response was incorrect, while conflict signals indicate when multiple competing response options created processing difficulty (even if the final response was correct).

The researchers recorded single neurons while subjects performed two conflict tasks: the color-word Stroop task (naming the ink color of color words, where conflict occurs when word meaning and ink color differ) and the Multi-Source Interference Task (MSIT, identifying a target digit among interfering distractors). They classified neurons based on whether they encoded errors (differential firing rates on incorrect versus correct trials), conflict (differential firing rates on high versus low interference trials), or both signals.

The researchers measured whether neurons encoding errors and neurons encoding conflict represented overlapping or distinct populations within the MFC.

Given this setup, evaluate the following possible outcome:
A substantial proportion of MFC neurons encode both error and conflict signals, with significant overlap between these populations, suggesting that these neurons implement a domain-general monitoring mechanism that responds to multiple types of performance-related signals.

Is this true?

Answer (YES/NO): YES